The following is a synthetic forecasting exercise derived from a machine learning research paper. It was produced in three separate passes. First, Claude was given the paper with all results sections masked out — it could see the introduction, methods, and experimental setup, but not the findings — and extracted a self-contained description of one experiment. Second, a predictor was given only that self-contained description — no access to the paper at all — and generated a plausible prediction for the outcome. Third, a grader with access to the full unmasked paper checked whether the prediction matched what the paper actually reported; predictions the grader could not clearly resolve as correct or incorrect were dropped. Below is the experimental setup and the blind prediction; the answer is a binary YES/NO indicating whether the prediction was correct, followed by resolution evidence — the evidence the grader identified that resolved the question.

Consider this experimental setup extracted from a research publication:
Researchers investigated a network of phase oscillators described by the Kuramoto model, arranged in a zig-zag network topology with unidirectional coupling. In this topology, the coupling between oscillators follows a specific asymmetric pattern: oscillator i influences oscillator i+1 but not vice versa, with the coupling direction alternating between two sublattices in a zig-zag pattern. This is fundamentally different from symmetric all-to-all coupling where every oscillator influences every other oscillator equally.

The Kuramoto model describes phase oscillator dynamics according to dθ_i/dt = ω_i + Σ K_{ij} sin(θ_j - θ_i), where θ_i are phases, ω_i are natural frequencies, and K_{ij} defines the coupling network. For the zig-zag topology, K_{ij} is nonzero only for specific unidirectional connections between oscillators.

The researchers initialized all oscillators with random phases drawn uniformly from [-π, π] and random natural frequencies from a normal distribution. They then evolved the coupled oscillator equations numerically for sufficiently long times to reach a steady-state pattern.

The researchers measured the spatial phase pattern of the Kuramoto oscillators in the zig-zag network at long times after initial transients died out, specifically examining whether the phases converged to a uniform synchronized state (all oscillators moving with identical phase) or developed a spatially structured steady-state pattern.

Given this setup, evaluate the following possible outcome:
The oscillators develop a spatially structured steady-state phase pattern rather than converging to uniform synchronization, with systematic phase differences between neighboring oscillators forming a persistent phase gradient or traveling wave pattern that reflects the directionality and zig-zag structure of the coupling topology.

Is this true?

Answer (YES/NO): YES